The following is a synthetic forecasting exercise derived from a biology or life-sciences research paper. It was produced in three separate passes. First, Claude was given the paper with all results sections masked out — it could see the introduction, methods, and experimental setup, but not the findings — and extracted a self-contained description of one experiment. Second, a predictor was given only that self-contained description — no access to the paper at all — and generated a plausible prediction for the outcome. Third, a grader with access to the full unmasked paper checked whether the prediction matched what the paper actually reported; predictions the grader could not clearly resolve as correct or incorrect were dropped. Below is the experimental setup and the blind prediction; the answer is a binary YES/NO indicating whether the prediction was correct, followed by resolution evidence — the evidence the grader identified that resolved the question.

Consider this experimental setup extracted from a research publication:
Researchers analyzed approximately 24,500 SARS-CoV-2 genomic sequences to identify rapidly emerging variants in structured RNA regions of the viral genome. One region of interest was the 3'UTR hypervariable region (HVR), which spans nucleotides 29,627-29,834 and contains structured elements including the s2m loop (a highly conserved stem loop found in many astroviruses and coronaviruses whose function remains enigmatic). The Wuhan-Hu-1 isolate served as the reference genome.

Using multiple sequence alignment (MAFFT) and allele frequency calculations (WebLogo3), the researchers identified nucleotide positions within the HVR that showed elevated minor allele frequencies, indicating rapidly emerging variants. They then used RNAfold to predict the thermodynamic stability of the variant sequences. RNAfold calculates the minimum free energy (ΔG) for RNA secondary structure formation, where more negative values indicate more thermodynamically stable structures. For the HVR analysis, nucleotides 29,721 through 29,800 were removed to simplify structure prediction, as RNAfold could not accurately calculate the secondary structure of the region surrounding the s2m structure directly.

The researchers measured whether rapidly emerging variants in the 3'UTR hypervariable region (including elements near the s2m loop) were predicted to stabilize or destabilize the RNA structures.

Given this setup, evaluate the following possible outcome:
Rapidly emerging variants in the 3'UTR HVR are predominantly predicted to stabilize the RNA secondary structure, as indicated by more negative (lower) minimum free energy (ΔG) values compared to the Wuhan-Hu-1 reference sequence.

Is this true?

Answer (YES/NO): NO